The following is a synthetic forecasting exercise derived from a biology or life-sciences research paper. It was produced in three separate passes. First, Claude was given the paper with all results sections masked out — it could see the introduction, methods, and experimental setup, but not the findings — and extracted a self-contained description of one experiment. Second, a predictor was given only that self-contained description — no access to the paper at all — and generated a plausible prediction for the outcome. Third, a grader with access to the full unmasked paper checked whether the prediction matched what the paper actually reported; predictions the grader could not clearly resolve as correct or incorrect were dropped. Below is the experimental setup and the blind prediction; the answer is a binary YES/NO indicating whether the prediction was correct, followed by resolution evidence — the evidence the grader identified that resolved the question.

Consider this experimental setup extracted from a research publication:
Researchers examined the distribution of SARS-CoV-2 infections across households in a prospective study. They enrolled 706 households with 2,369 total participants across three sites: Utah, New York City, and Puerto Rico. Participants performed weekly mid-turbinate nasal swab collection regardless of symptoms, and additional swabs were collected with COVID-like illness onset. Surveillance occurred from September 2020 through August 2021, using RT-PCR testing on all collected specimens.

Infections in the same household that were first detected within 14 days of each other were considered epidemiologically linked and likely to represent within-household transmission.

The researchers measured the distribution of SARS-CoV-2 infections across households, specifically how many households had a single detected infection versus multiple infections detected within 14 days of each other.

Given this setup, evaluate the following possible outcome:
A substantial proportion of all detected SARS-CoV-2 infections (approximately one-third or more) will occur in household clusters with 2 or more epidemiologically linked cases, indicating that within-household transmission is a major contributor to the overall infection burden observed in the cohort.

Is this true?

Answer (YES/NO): YES